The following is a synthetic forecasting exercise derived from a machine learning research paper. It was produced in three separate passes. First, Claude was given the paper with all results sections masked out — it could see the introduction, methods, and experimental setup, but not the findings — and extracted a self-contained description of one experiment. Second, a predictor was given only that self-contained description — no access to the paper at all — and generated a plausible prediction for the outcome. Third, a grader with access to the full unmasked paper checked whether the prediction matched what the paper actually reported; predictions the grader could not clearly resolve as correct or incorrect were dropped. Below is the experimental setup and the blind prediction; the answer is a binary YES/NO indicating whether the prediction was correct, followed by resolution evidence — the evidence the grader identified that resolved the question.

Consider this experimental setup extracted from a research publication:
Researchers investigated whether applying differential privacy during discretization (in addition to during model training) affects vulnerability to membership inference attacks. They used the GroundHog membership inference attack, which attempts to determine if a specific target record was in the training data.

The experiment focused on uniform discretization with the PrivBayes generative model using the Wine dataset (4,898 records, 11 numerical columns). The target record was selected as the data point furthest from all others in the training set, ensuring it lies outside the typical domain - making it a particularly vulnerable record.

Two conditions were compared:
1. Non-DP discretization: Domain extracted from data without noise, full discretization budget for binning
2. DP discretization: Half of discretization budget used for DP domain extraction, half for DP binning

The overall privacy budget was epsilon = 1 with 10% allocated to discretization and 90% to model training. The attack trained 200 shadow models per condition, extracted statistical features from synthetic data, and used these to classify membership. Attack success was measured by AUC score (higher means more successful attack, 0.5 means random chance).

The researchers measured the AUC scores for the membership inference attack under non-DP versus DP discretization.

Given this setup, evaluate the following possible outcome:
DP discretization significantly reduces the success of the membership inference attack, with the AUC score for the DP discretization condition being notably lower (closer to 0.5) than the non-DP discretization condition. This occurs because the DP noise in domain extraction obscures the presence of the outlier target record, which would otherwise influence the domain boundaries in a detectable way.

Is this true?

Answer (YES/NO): YES